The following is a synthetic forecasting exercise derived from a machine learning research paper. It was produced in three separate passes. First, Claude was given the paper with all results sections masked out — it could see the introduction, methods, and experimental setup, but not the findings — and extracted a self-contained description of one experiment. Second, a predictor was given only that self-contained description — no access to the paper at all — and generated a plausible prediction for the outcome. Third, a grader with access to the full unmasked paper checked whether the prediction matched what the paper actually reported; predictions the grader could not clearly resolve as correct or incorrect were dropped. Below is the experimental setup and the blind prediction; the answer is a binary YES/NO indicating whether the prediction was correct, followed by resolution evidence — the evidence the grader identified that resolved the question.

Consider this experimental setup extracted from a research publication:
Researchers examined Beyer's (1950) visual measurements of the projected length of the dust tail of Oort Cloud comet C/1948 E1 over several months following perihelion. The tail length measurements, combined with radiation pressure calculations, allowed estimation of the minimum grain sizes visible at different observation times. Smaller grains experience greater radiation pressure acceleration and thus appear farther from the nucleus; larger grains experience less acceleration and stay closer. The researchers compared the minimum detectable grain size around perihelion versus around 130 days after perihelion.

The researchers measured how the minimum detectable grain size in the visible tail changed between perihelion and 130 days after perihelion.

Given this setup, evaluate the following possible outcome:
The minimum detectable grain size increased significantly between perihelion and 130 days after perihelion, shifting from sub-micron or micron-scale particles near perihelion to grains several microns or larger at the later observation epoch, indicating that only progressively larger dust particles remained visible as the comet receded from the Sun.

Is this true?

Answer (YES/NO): NO